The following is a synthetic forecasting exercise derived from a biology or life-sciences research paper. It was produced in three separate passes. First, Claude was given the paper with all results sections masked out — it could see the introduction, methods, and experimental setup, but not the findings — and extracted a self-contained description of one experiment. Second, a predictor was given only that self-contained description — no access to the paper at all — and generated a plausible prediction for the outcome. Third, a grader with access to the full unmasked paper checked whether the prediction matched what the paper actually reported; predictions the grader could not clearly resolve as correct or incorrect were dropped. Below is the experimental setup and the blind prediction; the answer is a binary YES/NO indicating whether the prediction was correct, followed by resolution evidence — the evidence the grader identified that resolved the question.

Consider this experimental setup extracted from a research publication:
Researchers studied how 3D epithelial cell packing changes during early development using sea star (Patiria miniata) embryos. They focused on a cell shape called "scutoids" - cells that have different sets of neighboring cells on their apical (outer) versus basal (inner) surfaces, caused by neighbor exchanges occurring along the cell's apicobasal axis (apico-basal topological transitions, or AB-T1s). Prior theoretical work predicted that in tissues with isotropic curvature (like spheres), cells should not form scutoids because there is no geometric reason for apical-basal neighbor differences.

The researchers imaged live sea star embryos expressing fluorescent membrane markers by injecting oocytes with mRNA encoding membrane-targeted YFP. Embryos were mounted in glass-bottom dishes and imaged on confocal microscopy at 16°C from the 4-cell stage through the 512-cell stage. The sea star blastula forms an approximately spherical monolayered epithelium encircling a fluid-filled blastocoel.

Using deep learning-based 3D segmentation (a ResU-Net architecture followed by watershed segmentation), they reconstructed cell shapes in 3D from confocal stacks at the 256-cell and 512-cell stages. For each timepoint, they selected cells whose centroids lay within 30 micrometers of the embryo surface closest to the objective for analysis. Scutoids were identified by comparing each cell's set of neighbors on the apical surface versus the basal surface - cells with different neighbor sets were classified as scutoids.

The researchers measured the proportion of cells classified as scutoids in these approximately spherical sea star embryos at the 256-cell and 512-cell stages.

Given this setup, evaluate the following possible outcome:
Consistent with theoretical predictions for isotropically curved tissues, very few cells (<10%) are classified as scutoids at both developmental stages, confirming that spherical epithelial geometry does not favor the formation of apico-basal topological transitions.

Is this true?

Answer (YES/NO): NO